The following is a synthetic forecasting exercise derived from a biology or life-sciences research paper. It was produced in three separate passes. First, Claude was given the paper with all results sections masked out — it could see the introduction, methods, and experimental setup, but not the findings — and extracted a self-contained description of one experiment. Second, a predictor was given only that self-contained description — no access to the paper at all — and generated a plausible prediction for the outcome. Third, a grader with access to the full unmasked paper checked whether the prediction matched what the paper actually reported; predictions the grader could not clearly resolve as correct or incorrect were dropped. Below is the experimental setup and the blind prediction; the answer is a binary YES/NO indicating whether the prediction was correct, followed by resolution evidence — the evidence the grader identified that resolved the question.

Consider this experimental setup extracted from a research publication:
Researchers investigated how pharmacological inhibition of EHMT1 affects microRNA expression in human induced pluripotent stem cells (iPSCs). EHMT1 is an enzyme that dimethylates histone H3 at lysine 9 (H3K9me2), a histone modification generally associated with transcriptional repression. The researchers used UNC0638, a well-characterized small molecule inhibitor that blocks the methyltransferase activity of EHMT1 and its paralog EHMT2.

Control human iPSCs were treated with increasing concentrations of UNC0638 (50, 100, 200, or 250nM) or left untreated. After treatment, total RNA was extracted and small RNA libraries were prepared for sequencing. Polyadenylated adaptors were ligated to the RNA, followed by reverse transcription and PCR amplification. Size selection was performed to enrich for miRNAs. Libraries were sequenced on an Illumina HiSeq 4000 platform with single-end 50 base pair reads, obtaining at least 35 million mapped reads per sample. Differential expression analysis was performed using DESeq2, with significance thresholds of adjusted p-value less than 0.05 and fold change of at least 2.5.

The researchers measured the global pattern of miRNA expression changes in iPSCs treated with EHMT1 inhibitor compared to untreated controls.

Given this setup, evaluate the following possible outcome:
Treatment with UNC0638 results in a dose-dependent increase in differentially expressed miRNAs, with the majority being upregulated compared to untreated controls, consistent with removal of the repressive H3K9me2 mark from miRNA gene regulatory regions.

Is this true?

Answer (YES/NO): NO